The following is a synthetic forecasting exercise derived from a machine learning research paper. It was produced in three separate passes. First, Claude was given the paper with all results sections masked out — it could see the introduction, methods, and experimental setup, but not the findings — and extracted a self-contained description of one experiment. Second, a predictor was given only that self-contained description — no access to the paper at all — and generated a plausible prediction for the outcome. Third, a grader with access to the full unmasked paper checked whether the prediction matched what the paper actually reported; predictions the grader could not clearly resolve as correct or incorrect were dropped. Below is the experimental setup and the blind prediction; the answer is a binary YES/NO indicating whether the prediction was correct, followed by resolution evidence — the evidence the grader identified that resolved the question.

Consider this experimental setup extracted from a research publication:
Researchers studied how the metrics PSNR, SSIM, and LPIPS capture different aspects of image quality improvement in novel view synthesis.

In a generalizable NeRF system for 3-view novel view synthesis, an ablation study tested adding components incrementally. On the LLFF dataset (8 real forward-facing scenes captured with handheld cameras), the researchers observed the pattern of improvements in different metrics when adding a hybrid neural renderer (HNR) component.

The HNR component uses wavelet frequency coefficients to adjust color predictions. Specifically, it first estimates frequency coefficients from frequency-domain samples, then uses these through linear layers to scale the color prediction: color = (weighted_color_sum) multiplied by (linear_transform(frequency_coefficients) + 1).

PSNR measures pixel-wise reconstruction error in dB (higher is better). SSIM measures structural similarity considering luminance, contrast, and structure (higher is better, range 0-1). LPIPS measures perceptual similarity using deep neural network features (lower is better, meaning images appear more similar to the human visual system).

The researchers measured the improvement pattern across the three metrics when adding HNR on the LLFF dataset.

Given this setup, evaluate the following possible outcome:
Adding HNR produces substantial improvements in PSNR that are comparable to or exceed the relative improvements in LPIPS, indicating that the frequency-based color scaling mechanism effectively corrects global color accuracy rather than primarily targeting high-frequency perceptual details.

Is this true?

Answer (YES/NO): NO